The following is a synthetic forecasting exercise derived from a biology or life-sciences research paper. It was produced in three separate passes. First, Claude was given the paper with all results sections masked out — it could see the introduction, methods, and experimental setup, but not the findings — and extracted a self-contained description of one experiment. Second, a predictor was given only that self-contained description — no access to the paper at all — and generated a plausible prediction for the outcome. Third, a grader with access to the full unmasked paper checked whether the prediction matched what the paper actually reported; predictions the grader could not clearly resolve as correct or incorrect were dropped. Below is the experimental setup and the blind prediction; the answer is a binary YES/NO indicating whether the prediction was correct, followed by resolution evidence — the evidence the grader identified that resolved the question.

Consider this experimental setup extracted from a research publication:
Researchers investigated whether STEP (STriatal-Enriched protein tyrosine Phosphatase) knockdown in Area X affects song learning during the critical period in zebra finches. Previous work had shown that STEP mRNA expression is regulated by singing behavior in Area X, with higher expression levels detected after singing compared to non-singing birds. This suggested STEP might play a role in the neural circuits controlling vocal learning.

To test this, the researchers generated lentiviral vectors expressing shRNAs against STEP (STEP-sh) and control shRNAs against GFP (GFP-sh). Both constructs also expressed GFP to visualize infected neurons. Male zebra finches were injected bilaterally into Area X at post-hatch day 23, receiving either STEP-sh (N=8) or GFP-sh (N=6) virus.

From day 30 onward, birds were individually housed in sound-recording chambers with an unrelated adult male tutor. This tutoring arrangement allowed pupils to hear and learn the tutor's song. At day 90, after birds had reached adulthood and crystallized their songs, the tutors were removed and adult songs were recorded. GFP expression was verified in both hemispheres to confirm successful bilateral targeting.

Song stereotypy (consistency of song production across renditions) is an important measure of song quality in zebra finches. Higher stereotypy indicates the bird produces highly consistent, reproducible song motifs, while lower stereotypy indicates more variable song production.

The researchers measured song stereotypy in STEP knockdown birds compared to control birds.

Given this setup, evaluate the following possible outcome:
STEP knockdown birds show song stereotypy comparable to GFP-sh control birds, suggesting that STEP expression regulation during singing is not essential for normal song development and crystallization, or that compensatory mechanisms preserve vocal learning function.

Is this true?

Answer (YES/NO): YES